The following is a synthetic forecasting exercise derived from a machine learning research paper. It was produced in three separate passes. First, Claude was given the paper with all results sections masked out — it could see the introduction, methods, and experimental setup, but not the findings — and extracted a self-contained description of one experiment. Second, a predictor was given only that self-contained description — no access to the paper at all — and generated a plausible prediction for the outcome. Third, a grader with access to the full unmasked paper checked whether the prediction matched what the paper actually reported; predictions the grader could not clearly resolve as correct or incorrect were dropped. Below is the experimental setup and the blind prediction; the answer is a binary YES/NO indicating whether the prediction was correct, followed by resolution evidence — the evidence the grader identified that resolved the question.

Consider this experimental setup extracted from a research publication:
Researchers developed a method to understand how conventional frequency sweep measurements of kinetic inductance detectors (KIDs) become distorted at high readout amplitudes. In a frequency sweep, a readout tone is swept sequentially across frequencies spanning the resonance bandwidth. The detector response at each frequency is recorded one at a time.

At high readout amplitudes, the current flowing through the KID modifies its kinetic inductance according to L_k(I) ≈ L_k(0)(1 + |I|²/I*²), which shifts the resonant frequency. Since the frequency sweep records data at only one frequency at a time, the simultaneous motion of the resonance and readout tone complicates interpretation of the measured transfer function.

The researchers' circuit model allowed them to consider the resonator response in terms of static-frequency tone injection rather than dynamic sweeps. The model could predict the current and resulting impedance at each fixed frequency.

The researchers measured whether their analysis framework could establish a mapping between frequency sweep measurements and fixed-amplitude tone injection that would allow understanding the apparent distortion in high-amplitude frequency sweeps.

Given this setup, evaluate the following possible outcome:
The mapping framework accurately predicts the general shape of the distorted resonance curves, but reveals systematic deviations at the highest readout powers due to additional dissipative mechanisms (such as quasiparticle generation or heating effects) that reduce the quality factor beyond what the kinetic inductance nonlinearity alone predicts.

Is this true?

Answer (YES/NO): NO